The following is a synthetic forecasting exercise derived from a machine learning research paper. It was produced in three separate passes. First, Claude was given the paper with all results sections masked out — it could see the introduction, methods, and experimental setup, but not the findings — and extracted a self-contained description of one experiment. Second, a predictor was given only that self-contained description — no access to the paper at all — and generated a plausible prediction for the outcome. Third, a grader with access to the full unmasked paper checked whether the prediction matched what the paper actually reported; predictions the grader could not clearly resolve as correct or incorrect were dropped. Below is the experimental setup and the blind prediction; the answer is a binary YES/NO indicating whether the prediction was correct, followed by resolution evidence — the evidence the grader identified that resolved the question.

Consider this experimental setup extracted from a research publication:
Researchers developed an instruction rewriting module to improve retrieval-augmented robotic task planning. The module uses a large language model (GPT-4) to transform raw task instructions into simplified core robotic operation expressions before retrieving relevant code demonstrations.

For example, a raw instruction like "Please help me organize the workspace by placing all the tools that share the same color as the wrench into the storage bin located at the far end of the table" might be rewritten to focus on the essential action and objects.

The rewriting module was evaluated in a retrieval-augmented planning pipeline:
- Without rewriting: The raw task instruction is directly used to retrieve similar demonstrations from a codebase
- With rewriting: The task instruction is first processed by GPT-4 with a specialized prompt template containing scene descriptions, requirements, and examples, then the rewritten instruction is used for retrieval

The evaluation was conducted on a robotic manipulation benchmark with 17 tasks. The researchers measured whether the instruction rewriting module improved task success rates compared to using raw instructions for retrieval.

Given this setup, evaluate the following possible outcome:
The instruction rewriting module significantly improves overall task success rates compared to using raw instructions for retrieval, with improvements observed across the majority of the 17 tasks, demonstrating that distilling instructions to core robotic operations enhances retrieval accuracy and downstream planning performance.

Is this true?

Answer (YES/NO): NO